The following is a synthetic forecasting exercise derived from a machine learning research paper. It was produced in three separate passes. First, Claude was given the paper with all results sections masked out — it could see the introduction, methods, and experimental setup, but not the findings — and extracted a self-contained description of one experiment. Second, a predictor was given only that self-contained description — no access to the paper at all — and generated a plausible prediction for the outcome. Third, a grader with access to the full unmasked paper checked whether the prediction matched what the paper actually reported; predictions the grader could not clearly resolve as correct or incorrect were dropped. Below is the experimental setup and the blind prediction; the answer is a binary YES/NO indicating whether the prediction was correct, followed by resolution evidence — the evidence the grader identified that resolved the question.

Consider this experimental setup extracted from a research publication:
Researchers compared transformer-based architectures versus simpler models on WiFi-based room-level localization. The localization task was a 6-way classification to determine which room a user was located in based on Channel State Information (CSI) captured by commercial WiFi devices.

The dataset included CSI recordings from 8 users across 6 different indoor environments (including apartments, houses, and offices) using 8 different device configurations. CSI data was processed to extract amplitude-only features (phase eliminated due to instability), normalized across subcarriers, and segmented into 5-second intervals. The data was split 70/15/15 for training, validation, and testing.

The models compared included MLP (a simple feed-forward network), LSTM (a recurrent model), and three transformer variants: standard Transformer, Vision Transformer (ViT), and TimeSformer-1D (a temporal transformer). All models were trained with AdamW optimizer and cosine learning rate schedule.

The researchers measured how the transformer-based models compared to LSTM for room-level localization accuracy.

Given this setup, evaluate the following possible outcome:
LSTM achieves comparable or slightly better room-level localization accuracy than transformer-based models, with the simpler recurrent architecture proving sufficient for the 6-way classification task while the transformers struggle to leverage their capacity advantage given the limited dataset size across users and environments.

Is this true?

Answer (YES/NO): NO